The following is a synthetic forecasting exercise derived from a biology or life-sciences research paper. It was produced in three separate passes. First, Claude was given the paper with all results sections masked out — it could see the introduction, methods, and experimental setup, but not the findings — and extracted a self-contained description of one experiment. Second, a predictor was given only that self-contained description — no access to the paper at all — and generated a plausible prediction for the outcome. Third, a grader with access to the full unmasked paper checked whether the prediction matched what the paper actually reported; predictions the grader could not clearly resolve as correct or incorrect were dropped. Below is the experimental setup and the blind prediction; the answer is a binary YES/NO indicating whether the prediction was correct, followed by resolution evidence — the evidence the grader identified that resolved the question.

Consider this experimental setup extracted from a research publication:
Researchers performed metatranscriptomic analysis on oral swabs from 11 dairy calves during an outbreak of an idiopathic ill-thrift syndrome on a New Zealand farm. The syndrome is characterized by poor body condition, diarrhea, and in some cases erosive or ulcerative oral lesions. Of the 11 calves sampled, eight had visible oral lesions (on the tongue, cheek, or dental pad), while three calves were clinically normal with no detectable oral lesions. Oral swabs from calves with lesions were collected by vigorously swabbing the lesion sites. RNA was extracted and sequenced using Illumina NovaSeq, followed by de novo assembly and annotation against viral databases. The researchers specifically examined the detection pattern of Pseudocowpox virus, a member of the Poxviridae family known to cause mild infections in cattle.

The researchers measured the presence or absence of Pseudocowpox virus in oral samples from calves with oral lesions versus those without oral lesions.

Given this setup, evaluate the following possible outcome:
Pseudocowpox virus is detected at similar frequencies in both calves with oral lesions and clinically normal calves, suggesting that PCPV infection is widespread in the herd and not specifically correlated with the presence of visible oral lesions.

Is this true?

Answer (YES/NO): NO